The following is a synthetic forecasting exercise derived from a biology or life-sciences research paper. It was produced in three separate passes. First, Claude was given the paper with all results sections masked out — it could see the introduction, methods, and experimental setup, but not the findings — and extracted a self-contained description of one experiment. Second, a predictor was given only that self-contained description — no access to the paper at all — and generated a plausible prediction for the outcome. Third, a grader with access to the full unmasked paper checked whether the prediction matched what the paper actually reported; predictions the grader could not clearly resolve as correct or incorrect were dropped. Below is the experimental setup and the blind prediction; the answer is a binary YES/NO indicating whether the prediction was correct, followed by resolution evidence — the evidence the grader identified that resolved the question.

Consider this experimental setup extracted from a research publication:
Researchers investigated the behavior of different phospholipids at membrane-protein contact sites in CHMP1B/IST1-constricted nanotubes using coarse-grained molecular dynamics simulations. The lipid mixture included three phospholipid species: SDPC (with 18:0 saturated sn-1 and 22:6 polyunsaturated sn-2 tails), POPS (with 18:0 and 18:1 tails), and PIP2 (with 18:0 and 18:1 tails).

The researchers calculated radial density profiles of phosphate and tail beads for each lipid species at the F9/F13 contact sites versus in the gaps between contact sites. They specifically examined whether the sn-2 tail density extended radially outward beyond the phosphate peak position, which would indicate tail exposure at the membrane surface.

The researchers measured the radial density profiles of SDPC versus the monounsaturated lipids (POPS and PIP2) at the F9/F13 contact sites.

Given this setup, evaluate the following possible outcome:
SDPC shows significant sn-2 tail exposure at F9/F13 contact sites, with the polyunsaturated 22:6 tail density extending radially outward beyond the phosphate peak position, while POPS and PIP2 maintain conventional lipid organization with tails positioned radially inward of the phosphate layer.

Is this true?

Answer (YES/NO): YES